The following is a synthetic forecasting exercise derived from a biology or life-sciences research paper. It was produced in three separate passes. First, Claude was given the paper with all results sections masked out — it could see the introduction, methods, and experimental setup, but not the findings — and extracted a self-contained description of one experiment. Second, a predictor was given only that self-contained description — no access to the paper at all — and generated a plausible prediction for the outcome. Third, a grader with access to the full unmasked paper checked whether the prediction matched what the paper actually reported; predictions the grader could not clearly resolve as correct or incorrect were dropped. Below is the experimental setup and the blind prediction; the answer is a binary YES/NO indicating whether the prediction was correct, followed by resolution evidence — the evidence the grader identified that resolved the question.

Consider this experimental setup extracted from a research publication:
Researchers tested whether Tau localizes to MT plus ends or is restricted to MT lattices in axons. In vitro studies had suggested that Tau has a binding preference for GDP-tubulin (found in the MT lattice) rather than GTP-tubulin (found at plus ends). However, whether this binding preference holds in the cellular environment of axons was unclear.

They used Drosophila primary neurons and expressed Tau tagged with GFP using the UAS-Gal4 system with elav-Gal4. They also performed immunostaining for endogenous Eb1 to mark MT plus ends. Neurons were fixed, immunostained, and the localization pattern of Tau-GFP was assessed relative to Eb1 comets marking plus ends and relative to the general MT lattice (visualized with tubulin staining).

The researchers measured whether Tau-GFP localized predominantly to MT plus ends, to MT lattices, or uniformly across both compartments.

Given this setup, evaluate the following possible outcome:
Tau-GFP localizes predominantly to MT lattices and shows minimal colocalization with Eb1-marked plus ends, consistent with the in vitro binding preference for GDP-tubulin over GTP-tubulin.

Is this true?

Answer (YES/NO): YES